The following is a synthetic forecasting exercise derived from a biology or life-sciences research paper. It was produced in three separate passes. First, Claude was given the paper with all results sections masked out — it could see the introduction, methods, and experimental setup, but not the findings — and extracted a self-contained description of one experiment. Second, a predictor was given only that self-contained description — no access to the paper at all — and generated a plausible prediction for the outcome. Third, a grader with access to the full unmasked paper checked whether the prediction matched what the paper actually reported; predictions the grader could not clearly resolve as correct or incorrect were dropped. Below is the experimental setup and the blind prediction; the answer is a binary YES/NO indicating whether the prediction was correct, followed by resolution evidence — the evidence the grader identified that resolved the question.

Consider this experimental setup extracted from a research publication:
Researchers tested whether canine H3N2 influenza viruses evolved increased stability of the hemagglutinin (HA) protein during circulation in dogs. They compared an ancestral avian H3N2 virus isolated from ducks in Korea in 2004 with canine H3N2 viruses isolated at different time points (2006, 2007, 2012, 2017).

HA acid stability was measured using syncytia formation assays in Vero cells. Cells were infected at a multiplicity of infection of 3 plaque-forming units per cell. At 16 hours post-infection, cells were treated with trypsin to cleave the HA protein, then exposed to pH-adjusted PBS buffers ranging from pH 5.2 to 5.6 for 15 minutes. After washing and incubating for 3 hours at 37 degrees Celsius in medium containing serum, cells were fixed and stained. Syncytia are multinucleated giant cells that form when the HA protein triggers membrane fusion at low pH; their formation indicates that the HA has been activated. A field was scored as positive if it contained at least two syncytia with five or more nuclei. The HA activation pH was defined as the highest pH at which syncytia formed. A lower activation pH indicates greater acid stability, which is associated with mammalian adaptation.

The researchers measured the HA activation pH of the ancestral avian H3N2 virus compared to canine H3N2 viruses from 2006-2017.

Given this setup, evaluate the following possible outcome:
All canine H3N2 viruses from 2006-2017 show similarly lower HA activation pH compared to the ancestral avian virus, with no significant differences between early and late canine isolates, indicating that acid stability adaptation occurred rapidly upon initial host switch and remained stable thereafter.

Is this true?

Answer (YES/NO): NO